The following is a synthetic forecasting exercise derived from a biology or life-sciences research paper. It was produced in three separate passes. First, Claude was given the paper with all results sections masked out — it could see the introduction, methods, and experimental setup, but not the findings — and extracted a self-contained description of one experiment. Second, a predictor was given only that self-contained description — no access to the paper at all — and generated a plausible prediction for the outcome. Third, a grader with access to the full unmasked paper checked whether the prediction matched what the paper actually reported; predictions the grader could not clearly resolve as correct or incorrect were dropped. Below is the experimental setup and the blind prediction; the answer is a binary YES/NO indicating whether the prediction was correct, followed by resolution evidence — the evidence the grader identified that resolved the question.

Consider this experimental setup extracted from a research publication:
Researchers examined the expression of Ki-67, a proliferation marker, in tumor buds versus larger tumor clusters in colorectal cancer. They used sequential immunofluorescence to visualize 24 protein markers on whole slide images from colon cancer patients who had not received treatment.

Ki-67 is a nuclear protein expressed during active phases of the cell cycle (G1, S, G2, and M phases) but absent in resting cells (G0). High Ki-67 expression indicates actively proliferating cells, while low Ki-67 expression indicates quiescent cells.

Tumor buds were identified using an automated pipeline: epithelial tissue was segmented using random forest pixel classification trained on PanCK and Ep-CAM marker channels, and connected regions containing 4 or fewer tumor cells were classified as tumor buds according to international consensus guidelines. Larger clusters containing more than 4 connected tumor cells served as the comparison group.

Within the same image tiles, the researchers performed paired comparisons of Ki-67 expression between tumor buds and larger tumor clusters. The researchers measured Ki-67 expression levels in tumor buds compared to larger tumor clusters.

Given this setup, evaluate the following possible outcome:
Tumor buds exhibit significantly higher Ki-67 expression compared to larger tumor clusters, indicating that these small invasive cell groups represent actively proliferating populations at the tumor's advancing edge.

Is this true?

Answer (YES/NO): NO